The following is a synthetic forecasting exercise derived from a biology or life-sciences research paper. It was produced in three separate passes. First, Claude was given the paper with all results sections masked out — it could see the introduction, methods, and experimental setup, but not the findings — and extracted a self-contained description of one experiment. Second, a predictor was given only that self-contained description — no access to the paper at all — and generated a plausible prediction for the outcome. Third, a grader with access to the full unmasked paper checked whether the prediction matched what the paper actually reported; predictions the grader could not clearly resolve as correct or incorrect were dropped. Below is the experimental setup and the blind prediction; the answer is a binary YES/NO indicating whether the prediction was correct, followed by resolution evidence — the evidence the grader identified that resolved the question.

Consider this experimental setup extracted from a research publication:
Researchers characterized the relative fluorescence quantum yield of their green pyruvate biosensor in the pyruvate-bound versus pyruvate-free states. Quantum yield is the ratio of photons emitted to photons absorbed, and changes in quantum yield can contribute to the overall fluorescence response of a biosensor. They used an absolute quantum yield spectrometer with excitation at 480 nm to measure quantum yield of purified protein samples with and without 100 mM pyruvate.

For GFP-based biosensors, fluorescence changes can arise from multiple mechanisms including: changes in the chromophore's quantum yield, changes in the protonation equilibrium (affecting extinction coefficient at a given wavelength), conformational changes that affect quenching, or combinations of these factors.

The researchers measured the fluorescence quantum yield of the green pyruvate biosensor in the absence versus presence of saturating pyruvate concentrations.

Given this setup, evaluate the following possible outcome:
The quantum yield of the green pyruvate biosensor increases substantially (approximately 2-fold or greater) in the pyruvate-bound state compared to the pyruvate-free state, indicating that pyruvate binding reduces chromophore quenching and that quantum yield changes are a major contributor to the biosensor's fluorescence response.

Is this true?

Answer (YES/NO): NO